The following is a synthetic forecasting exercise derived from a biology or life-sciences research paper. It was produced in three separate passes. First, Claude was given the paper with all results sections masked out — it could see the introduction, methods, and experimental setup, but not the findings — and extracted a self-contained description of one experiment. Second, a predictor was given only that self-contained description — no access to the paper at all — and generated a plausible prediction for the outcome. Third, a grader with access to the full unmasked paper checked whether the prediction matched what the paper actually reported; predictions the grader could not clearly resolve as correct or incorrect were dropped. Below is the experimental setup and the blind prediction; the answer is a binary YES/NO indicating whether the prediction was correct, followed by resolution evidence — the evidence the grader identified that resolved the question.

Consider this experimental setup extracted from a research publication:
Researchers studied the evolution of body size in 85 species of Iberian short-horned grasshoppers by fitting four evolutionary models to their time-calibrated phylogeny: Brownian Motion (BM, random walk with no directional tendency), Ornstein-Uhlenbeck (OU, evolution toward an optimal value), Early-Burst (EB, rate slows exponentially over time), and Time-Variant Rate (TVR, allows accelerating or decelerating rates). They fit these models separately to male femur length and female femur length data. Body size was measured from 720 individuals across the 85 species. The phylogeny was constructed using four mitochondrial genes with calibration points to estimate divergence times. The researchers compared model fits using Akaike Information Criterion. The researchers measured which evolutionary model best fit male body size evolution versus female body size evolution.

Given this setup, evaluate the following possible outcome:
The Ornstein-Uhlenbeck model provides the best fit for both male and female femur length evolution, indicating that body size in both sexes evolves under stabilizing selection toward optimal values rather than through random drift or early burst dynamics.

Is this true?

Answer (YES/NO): NO